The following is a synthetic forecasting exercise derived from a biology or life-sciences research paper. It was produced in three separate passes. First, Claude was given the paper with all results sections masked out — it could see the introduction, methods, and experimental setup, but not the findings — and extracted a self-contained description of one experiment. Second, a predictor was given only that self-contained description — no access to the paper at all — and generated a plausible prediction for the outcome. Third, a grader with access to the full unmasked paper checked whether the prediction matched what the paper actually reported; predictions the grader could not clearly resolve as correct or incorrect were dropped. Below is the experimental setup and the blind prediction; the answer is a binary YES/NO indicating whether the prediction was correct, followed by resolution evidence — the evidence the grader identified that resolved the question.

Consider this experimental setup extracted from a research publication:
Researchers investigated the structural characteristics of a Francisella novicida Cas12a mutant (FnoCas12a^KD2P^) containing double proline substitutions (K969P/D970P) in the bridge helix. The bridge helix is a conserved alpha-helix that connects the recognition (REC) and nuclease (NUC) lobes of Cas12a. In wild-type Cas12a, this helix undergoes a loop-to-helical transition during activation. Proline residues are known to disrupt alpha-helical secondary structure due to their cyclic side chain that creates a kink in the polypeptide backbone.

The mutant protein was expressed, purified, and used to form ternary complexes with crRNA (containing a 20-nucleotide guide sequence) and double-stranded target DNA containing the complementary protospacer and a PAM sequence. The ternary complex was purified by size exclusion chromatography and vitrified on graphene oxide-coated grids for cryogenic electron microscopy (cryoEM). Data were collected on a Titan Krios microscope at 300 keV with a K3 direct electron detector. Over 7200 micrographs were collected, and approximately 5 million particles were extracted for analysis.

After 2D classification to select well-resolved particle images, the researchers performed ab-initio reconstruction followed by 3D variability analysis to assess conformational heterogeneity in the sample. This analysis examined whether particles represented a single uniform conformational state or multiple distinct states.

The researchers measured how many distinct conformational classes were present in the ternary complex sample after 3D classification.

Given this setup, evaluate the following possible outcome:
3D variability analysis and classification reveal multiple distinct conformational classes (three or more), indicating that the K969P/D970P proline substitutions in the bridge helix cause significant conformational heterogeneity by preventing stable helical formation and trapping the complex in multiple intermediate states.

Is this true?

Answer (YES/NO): YES